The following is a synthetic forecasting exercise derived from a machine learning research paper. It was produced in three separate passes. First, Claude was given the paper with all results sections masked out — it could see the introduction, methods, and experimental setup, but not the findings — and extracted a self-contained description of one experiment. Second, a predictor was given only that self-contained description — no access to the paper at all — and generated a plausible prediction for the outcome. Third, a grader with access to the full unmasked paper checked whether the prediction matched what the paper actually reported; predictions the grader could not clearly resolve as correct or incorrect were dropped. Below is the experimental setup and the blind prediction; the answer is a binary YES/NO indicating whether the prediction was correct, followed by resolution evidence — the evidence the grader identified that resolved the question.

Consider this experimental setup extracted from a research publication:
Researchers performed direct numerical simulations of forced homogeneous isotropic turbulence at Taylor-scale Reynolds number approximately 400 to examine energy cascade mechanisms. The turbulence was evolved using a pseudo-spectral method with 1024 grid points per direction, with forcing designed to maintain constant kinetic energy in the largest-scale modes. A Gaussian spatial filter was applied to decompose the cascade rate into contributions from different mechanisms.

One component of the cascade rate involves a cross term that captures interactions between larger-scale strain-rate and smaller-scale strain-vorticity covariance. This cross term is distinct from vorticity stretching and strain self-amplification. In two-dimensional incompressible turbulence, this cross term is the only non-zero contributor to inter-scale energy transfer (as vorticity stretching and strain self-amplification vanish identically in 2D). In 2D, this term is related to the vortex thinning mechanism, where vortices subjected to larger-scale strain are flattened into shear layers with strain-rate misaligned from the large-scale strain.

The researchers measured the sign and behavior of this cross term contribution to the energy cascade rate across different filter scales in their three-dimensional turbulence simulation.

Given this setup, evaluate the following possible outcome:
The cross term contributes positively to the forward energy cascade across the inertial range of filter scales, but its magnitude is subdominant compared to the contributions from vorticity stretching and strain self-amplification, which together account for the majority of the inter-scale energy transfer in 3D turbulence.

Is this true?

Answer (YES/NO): NO